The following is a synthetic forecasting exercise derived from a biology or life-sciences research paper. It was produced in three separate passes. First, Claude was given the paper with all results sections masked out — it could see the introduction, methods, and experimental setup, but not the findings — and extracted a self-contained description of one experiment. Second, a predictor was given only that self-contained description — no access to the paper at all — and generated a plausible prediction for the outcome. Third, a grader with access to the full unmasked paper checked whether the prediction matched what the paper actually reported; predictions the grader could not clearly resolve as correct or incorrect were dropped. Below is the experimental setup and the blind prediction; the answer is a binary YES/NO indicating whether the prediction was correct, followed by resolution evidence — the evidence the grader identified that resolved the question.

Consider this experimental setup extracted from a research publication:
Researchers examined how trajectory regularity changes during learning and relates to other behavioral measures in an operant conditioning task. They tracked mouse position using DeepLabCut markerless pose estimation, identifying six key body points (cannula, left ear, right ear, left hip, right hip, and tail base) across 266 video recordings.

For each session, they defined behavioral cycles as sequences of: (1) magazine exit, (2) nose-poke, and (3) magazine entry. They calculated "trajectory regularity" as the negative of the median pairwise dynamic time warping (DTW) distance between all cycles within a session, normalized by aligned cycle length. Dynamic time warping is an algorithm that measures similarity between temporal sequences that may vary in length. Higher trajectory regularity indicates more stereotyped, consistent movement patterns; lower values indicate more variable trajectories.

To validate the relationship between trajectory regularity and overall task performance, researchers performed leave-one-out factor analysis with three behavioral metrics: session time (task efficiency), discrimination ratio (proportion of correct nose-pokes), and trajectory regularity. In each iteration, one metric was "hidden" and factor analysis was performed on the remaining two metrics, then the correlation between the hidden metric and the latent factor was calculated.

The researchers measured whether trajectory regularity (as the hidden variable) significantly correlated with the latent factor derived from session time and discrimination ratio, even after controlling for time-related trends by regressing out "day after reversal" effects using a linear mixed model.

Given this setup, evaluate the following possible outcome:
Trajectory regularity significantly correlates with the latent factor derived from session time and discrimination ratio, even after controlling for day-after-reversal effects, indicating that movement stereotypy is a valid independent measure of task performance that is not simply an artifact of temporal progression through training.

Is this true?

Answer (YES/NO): YES